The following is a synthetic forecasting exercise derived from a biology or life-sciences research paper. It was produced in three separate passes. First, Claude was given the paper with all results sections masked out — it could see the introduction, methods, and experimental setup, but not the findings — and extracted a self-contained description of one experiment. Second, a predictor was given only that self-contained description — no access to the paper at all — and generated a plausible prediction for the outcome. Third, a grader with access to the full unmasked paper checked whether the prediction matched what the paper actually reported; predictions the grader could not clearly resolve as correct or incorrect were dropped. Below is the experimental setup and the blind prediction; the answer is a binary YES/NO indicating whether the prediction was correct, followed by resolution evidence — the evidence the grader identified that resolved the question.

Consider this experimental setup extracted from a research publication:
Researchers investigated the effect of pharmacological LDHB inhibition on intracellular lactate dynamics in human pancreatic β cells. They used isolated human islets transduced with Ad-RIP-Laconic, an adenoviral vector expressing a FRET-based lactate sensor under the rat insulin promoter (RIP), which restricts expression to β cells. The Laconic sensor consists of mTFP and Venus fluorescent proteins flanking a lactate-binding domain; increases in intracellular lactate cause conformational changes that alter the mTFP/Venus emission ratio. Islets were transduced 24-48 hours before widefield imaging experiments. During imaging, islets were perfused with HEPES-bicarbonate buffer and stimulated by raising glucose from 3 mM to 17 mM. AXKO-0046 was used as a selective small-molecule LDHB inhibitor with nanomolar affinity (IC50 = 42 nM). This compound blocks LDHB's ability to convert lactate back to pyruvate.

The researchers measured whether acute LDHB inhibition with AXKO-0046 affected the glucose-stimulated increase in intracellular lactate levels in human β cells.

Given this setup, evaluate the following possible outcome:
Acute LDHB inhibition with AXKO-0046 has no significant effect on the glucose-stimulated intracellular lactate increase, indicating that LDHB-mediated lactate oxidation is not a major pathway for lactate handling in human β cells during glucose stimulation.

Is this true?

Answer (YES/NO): NO